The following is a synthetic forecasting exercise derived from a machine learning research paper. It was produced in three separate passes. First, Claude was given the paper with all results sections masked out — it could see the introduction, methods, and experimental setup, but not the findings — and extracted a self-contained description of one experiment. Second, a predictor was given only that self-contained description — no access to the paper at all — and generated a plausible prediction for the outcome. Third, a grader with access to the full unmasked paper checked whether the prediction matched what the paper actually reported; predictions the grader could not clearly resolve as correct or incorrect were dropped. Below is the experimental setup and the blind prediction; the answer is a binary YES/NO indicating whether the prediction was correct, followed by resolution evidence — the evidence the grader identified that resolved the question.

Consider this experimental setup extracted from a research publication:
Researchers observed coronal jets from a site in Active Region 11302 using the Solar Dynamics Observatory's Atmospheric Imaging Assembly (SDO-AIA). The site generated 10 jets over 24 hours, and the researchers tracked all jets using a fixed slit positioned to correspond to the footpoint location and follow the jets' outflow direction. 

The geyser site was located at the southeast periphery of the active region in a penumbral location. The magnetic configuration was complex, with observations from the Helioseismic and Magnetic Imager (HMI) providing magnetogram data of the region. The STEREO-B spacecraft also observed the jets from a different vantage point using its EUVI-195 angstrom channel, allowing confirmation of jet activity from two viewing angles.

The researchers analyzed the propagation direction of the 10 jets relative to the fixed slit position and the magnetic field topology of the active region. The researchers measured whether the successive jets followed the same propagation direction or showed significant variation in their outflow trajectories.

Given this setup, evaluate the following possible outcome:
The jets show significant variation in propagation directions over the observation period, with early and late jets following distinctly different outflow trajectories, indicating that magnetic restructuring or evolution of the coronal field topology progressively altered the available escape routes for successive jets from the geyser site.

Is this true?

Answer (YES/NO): NO